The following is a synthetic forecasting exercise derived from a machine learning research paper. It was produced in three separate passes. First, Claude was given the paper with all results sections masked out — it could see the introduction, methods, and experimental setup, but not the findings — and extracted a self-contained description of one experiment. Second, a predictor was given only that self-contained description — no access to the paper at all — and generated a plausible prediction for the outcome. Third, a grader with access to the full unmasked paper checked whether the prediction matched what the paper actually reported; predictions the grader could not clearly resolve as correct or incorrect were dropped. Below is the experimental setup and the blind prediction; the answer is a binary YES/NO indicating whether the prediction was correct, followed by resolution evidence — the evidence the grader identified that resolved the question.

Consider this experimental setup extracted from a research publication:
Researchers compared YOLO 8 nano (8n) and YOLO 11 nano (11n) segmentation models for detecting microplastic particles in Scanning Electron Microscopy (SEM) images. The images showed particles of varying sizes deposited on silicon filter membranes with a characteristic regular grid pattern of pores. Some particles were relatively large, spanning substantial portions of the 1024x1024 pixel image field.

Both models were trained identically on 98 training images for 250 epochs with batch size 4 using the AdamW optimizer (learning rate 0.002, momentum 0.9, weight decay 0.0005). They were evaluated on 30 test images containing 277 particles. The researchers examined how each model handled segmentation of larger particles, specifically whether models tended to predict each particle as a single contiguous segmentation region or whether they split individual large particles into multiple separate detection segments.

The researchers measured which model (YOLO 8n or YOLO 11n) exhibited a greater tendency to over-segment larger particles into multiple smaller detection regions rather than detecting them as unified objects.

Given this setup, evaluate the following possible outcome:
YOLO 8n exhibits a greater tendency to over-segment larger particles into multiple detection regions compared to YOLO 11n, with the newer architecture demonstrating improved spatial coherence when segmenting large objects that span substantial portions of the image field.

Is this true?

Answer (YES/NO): NO